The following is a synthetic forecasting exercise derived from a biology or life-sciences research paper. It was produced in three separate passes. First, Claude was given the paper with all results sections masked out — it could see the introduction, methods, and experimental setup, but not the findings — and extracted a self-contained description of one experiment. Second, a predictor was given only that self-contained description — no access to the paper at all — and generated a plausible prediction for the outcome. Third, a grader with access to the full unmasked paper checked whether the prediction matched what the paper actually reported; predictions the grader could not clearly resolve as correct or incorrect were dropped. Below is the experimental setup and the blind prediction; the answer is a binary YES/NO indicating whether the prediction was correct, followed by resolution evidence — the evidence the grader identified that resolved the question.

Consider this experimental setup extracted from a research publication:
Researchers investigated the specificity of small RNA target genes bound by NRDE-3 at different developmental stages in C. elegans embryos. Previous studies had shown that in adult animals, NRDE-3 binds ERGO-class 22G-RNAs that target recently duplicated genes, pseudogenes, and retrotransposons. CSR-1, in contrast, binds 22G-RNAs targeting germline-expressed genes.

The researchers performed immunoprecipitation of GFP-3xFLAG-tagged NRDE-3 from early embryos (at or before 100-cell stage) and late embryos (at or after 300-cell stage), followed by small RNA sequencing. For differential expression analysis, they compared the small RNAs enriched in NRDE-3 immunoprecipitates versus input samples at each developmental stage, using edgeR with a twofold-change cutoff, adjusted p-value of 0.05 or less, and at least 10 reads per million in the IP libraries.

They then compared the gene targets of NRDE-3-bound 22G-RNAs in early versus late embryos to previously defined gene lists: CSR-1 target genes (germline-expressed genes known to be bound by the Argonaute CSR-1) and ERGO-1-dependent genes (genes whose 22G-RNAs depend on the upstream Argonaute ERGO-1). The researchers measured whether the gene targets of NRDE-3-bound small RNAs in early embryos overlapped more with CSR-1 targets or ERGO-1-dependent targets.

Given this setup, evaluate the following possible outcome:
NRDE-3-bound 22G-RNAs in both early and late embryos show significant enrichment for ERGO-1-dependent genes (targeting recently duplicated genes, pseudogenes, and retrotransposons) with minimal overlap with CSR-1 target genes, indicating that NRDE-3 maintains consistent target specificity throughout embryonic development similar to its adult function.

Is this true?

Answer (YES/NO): NO